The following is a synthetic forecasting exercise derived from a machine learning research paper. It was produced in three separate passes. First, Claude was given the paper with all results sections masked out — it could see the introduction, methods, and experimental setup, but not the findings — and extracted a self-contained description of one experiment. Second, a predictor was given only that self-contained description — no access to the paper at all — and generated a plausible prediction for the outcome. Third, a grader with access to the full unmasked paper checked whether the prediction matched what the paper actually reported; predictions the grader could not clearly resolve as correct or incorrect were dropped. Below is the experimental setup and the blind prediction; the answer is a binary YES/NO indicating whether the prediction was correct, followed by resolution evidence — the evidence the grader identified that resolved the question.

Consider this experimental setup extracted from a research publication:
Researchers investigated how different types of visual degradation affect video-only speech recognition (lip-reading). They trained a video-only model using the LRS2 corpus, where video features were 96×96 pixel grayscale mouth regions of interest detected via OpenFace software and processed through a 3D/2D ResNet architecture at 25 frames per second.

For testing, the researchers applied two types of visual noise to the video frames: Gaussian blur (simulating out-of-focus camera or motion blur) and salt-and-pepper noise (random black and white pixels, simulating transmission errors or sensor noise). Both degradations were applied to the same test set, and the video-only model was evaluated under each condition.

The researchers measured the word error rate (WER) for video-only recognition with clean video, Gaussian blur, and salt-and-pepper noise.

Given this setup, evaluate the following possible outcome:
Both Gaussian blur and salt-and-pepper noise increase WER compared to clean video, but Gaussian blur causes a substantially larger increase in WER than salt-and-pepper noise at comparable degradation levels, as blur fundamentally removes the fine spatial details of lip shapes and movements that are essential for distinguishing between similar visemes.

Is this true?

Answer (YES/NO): NO